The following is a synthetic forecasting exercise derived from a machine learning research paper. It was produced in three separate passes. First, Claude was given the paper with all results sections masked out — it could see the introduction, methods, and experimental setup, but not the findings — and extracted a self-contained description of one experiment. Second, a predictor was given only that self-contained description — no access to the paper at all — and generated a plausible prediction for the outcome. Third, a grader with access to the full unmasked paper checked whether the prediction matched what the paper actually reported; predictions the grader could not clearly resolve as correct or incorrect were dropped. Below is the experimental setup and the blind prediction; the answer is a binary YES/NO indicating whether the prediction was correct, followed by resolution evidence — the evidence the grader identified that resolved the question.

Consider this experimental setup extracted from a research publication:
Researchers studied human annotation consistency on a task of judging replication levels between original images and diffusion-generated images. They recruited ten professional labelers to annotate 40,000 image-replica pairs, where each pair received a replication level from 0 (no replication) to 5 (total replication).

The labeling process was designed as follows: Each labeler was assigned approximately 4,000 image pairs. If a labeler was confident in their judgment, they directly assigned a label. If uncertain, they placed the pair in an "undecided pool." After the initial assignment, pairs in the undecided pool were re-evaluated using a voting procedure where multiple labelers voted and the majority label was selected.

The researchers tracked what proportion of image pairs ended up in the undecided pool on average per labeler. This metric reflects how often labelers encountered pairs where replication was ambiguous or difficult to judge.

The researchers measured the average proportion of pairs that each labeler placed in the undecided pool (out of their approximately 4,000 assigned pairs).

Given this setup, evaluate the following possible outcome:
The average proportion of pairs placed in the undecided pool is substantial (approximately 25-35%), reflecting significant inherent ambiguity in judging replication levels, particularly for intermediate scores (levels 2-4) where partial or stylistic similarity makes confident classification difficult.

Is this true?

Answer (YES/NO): NO